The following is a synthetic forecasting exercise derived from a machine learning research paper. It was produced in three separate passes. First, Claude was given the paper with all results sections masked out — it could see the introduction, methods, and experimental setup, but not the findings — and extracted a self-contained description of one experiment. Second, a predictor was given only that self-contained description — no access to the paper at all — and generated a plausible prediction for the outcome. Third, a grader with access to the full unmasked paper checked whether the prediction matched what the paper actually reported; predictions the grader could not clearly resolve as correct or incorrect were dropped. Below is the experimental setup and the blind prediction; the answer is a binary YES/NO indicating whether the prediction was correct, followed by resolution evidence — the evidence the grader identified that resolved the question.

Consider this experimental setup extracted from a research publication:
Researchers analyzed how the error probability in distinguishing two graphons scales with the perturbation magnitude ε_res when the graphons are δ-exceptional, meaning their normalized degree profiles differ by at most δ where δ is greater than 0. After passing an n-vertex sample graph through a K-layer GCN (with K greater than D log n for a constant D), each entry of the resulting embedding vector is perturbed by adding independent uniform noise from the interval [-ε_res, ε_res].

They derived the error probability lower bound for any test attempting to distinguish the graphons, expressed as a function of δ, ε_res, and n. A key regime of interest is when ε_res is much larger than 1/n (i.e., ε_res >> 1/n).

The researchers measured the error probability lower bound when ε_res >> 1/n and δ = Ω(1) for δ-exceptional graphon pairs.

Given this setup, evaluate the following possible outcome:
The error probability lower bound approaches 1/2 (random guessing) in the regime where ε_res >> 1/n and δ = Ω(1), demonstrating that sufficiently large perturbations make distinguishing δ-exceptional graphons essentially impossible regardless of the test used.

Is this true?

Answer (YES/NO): NO